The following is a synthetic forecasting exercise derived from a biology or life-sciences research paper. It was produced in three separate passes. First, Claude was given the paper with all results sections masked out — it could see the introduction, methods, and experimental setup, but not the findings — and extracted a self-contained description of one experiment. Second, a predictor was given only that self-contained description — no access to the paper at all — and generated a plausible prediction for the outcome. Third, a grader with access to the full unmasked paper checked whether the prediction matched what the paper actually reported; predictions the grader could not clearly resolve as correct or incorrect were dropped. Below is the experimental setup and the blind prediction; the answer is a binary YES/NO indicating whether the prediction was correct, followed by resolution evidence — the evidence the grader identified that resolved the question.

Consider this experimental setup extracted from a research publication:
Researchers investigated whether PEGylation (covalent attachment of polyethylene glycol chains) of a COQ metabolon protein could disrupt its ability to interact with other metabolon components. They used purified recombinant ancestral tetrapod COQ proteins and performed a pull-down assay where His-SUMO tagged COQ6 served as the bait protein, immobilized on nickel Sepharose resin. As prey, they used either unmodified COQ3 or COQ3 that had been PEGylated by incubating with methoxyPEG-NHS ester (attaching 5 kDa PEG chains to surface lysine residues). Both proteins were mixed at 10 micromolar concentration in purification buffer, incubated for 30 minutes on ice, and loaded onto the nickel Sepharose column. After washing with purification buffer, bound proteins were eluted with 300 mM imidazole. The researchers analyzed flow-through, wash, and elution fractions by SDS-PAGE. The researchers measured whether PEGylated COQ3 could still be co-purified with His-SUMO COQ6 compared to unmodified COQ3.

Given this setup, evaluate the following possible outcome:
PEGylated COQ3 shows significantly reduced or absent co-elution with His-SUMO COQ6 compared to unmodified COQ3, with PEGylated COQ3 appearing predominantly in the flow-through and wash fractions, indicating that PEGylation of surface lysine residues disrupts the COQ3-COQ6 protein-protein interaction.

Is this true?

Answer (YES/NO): YES